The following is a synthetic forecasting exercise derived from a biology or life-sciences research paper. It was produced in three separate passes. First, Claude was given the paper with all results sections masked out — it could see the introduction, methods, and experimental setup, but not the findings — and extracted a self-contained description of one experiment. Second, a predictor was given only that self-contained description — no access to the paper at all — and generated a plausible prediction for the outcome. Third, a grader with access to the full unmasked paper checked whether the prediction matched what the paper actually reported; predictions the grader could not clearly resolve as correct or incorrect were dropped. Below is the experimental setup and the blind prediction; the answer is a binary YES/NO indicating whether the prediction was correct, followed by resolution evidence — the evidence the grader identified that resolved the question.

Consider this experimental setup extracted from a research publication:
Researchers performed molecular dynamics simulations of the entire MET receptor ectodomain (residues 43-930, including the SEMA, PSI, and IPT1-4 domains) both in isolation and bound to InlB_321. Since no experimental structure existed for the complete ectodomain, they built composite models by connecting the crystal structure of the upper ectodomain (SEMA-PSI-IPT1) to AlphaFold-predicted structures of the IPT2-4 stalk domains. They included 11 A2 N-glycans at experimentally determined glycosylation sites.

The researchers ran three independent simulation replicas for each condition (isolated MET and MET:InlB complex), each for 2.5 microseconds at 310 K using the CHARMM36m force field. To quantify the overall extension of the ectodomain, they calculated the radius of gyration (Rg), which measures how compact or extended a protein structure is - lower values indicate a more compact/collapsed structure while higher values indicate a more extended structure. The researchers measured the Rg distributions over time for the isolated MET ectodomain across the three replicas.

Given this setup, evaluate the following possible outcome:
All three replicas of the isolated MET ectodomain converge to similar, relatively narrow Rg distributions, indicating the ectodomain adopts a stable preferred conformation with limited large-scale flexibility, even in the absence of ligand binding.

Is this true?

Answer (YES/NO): NO